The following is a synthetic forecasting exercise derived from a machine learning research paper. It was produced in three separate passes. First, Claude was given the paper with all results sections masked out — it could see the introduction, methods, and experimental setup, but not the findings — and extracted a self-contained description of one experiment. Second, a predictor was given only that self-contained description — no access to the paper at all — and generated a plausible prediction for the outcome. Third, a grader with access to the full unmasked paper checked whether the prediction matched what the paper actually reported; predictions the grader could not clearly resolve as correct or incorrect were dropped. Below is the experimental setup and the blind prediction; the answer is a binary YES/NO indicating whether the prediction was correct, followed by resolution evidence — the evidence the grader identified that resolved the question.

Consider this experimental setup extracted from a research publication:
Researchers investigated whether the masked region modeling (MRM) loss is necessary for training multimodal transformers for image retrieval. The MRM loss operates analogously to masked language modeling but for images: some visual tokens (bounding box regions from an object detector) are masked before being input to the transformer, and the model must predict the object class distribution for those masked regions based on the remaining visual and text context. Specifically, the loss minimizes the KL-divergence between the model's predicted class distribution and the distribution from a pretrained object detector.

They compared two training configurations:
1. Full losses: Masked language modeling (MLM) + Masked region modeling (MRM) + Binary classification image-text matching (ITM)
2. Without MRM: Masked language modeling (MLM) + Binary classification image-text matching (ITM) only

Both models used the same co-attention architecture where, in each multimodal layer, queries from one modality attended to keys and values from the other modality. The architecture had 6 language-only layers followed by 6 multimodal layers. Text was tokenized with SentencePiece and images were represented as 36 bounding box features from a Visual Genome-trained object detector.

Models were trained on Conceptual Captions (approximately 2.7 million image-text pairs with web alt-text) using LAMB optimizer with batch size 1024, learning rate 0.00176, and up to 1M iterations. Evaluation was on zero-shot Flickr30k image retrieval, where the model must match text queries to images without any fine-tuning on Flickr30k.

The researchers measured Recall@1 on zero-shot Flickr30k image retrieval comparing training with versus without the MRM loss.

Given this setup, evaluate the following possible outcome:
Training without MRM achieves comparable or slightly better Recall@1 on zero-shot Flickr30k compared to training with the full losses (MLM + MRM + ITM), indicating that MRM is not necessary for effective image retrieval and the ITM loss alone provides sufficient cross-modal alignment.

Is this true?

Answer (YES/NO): YES